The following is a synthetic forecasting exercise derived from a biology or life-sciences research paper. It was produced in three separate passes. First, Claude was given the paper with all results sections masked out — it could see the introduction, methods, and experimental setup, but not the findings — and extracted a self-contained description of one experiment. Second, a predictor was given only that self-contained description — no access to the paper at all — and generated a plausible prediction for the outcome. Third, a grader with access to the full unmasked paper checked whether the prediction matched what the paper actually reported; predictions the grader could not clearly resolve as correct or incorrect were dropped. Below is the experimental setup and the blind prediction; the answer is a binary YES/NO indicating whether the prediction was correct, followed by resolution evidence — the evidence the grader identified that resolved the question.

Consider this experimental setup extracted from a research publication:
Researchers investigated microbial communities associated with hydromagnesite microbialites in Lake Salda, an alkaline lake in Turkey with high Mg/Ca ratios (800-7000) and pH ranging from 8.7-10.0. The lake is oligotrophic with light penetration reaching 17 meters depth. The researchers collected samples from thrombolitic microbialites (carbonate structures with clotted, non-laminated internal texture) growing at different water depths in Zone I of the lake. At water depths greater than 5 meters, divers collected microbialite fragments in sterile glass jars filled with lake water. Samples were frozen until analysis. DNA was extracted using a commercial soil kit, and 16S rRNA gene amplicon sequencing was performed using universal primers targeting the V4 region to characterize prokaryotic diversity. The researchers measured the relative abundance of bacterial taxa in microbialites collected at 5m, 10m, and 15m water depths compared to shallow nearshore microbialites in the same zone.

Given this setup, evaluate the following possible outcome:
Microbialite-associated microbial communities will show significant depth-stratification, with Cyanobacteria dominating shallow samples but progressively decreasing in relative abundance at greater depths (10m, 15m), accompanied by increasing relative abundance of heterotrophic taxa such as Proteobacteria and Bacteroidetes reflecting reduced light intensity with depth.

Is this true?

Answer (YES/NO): NO